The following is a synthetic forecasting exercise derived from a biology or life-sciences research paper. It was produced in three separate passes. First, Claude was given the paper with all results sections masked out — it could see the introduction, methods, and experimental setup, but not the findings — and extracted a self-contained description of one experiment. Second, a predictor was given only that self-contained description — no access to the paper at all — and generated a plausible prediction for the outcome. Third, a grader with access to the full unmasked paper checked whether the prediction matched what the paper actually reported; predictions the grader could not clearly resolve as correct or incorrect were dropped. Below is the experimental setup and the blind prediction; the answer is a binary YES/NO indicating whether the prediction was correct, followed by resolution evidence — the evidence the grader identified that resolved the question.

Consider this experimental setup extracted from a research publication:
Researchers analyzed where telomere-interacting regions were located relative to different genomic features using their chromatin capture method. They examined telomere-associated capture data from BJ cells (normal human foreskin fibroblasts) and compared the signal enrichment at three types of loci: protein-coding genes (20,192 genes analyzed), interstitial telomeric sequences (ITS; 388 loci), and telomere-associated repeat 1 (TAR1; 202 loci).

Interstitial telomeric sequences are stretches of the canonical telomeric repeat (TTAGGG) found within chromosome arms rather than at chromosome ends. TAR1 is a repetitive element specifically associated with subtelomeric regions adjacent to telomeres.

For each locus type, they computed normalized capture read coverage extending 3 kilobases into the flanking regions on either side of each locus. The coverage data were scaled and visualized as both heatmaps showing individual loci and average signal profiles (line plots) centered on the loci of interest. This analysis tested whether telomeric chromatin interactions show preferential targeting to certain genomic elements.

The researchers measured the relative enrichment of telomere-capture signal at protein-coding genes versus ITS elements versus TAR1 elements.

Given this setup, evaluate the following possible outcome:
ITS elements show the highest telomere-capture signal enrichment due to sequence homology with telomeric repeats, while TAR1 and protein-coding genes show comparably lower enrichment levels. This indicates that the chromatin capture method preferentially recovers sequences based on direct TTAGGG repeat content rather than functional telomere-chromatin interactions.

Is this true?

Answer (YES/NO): NO